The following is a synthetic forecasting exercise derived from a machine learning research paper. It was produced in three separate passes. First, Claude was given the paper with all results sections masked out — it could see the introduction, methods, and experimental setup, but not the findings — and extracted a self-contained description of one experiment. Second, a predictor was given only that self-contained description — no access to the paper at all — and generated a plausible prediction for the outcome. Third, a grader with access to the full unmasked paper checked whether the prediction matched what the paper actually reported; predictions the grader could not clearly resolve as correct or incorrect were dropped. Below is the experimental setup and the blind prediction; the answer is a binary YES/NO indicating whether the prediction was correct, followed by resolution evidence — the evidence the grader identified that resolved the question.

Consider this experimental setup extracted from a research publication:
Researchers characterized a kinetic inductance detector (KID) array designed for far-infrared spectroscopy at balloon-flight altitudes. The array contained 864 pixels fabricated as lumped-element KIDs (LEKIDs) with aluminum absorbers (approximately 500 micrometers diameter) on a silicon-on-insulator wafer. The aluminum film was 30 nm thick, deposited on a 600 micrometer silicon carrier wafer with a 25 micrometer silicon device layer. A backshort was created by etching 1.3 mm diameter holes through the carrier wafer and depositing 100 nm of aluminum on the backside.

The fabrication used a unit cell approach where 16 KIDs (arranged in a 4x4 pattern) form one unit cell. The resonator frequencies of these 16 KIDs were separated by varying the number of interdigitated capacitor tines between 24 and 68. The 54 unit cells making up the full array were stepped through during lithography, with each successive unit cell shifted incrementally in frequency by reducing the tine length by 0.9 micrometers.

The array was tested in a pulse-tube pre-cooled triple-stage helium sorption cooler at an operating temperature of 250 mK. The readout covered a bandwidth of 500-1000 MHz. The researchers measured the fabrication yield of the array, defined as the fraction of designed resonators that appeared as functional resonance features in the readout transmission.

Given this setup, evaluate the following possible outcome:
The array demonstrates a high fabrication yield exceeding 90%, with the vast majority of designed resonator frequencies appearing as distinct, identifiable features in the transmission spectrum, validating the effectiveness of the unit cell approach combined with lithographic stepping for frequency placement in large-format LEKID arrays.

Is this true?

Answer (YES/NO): YES